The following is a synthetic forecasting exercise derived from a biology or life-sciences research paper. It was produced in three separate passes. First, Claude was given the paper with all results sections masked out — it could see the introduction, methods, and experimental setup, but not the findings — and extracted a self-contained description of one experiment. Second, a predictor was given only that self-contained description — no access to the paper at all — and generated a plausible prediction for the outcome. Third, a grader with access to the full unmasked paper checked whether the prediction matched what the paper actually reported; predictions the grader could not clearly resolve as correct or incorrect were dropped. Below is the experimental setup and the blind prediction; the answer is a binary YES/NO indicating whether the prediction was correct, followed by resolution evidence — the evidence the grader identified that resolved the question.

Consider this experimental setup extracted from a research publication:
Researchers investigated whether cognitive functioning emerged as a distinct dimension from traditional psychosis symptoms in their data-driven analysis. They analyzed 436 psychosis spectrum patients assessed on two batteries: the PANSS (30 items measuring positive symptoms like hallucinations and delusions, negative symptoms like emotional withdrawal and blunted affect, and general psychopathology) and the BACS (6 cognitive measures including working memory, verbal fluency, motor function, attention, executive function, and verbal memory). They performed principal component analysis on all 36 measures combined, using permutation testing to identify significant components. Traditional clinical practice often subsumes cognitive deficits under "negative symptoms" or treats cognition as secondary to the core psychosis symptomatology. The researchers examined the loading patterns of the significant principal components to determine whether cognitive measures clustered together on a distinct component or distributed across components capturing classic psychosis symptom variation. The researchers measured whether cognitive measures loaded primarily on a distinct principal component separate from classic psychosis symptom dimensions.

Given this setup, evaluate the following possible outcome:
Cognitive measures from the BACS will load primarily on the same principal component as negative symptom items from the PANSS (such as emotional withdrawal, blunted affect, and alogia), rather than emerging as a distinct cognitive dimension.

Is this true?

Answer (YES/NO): NO